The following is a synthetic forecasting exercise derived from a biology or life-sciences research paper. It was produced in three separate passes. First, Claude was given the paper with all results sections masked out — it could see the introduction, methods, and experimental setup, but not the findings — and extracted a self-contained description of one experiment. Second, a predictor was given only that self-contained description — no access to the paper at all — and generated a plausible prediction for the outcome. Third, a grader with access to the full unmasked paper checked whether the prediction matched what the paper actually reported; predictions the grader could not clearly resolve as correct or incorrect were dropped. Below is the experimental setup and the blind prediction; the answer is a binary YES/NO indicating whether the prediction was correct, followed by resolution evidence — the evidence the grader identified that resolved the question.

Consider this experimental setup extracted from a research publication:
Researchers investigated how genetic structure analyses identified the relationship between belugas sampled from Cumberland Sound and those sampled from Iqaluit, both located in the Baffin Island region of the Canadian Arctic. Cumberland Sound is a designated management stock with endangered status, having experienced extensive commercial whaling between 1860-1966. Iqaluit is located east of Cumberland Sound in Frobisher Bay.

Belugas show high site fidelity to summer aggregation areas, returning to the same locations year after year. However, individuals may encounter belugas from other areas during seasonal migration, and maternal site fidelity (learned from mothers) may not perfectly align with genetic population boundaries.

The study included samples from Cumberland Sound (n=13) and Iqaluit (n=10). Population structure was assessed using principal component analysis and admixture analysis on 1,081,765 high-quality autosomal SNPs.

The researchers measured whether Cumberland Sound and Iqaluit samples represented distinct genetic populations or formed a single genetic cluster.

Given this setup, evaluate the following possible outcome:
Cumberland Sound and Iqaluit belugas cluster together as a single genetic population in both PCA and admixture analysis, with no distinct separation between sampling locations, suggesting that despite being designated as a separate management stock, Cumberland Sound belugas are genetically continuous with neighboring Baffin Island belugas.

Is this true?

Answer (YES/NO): NO